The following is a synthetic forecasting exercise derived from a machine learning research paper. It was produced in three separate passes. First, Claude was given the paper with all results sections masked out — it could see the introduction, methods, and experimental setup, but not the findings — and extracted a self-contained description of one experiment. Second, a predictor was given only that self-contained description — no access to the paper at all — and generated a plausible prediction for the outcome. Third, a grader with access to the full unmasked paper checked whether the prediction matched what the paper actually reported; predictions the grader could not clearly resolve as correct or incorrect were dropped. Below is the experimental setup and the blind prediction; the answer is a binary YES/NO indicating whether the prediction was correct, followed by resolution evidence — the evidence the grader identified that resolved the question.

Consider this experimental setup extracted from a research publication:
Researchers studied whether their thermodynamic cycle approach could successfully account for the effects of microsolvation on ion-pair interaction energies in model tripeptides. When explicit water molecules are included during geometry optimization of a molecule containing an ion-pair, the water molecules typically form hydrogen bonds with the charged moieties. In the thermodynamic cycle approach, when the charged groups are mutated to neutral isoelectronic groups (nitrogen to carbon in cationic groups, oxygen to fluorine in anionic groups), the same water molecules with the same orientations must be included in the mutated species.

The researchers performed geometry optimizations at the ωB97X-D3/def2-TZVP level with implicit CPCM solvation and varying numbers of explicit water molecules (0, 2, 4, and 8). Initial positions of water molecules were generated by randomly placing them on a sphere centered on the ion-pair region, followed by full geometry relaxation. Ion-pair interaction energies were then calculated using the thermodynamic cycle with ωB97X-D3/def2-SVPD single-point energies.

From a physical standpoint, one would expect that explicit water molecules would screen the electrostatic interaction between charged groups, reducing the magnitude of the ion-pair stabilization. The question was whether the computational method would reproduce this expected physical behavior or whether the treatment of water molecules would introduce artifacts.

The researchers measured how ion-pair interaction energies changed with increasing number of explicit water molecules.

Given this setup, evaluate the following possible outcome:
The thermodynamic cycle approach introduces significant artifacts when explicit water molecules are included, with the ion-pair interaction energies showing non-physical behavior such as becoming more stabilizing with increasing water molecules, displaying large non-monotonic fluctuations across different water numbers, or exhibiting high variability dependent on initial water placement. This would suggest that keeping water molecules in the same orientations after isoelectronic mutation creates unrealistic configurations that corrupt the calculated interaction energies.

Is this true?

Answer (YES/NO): NO